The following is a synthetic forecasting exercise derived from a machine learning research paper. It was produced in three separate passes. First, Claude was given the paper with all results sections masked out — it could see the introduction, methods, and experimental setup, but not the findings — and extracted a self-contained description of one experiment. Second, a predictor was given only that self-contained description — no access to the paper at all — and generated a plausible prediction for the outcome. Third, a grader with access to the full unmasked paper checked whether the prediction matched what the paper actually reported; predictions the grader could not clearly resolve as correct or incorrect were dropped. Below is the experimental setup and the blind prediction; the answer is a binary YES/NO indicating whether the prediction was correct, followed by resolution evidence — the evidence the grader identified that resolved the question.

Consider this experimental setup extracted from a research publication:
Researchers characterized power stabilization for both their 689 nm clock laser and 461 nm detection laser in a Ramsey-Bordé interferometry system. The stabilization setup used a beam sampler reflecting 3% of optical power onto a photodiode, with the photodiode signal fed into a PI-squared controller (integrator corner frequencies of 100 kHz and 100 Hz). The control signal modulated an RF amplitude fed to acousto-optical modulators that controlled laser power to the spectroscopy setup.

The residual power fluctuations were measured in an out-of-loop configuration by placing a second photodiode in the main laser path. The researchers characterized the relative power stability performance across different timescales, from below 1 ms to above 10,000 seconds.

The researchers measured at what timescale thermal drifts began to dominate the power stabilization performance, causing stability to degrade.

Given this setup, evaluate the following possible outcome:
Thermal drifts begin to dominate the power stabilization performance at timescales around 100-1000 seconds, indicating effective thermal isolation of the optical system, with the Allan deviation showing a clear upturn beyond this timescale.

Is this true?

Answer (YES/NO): NO